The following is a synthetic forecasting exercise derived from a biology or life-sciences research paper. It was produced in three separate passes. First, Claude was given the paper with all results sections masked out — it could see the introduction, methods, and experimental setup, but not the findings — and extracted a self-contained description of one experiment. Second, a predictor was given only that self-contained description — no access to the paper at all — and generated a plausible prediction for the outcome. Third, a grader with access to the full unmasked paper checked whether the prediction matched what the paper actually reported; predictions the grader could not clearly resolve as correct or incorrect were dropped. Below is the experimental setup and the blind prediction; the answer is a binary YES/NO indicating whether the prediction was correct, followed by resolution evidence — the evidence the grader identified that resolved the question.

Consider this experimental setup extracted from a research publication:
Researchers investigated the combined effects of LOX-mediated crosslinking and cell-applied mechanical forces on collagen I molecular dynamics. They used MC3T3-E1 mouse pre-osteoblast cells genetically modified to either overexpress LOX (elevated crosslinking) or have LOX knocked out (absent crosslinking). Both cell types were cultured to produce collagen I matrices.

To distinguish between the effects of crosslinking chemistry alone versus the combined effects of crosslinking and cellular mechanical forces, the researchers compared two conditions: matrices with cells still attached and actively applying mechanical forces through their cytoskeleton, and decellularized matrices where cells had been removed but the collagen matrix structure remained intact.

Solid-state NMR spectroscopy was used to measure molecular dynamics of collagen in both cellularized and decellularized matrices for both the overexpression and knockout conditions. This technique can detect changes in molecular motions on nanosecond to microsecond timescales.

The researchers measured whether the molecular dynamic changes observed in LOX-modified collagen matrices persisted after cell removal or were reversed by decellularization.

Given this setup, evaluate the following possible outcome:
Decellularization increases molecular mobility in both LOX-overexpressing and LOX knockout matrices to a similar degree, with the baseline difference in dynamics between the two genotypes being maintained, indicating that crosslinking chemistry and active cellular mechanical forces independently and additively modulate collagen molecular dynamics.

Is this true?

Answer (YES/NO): NO